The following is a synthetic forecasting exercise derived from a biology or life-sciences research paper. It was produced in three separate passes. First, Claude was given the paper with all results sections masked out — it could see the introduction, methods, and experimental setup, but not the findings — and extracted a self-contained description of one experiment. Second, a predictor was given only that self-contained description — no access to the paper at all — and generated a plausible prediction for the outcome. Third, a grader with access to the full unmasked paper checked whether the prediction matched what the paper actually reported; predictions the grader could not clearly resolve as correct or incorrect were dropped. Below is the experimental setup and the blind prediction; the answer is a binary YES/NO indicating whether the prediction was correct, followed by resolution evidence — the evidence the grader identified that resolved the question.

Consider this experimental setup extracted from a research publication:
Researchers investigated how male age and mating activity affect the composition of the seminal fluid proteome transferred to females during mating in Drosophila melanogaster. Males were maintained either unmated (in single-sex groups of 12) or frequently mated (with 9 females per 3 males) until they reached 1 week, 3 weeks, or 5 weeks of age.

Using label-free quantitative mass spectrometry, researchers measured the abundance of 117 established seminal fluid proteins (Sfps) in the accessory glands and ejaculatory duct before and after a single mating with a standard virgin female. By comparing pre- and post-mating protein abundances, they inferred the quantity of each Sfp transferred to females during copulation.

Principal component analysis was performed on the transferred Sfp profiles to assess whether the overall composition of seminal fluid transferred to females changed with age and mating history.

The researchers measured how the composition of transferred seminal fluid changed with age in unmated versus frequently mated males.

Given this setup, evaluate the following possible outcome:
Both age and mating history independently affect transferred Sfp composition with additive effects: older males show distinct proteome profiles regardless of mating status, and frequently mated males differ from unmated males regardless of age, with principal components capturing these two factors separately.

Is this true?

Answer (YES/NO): NO